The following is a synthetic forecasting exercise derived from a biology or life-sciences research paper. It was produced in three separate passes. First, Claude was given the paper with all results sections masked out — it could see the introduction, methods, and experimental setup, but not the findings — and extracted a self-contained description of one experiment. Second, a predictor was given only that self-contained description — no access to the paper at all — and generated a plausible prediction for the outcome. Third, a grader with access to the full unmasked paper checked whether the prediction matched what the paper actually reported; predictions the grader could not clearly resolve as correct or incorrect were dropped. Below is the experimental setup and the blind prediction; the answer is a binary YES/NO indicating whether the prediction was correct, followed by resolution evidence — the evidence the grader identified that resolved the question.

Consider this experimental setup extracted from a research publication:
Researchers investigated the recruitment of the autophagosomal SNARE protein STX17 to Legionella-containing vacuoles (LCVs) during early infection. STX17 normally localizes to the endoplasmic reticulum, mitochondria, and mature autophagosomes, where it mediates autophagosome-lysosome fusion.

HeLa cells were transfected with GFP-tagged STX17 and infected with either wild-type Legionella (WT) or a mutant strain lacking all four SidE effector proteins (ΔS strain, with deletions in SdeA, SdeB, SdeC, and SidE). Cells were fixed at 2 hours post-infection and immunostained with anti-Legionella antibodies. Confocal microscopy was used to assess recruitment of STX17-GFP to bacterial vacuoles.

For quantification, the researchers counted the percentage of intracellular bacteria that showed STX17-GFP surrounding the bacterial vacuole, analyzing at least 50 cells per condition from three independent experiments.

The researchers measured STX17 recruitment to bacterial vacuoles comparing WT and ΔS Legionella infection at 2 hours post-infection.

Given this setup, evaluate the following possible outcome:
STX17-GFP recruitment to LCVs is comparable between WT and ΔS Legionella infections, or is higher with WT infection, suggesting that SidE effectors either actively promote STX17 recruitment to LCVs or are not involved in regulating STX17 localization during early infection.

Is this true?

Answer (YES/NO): YES